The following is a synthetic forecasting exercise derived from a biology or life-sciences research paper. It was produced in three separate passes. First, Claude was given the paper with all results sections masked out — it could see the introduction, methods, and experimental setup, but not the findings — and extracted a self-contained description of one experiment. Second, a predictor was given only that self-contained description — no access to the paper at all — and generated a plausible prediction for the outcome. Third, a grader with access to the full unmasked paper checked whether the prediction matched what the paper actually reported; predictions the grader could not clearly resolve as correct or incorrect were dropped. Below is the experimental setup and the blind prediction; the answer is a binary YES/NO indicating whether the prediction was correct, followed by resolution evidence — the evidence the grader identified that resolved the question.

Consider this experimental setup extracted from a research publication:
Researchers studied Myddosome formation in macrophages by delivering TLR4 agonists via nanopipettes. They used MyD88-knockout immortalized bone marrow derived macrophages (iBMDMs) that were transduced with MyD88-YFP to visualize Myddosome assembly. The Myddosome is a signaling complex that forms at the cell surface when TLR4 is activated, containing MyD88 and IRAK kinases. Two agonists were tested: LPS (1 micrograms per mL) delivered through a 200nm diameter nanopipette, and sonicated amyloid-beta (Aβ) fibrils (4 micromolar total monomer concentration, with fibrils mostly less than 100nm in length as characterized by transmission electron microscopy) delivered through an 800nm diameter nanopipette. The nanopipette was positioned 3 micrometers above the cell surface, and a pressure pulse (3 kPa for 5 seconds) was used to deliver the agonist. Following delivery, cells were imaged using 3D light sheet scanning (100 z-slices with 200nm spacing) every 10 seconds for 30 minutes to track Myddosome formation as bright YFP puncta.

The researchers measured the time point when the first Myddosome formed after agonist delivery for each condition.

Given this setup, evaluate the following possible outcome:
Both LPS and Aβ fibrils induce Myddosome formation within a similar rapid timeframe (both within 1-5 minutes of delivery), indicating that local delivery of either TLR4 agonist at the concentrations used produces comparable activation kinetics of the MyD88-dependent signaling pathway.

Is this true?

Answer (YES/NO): NO